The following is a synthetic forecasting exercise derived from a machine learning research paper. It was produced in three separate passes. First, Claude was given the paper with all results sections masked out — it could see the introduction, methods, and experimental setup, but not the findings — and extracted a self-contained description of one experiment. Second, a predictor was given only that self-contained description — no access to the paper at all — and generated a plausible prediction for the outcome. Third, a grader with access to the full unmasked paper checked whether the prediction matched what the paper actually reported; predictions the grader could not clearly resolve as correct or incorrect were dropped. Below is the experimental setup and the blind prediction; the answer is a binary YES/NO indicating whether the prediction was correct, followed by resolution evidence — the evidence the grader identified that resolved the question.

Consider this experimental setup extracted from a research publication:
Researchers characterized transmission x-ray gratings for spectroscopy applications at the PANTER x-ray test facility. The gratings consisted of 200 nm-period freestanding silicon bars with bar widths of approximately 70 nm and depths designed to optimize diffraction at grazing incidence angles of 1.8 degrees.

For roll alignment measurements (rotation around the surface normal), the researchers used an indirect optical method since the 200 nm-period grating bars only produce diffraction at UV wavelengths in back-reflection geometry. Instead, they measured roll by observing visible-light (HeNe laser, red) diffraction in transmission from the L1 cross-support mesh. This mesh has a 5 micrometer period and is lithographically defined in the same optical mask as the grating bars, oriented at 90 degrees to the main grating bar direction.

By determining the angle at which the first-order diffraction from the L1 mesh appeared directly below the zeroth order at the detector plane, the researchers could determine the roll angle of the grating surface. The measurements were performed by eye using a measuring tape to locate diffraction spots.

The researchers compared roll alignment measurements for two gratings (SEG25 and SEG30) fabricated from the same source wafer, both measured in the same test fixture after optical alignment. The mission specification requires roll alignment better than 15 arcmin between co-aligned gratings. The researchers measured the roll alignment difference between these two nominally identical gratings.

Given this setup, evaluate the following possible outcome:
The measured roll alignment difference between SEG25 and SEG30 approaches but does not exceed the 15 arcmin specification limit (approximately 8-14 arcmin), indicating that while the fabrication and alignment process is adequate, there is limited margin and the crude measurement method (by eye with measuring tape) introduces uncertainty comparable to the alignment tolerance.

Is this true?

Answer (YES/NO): NO